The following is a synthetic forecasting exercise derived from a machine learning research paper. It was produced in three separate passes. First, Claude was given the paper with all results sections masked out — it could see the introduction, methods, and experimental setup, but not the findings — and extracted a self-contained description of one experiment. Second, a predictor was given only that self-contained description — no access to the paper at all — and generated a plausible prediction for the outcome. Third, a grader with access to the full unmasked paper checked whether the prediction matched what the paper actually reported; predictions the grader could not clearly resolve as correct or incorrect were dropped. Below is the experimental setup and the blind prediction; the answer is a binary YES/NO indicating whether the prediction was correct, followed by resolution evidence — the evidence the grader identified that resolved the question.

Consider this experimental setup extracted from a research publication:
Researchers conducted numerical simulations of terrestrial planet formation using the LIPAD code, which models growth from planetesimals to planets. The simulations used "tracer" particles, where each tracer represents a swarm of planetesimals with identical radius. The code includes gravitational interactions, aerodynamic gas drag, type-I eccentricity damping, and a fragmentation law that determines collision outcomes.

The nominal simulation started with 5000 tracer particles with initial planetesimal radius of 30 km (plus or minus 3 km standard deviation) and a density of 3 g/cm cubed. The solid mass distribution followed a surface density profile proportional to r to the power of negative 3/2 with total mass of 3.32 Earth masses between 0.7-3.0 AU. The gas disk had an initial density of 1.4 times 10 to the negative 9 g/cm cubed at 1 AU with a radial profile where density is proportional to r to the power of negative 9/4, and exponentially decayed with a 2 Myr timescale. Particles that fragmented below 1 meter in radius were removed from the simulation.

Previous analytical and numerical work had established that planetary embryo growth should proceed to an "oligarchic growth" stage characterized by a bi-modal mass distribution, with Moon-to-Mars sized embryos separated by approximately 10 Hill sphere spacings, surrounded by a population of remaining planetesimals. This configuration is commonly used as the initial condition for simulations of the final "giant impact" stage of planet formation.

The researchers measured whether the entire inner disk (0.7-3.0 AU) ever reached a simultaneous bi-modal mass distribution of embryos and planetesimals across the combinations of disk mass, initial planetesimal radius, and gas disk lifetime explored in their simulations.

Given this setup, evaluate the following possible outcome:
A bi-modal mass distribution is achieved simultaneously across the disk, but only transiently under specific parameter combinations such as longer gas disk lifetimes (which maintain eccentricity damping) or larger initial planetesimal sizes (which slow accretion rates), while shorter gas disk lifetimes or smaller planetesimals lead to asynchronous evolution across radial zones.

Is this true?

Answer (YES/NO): NO